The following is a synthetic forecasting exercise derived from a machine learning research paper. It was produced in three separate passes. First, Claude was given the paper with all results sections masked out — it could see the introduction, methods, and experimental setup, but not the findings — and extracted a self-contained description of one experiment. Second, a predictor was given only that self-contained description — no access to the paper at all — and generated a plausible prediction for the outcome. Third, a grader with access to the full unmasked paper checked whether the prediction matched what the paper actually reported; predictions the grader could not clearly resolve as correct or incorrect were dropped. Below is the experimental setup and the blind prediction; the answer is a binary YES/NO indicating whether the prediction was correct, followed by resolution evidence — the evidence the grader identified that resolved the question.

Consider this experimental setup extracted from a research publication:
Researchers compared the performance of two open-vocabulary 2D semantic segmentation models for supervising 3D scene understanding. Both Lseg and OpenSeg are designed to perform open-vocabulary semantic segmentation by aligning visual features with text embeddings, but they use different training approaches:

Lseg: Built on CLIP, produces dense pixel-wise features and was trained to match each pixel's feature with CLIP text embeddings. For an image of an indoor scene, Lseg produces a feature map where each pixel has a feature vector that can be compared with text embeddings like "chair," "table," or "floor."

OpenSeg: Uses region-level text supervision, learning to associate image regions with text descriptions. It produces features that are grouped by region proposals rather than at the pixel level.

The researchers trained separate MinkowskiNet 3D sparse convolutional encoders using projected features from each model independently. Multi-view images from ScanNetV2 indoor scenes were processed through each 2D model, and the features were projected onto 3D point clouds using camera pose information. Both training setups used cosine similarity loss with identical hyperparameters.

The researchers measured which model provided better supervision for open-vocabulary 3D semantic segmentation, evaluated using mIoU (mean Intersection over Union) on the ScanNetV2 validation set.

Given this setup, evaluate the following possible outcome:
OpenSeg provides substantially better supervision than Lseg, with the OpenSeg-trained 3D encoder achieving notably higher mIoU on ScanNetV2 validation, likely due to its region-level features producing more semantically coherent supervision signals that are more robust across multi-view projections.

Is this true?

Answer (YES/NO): NO